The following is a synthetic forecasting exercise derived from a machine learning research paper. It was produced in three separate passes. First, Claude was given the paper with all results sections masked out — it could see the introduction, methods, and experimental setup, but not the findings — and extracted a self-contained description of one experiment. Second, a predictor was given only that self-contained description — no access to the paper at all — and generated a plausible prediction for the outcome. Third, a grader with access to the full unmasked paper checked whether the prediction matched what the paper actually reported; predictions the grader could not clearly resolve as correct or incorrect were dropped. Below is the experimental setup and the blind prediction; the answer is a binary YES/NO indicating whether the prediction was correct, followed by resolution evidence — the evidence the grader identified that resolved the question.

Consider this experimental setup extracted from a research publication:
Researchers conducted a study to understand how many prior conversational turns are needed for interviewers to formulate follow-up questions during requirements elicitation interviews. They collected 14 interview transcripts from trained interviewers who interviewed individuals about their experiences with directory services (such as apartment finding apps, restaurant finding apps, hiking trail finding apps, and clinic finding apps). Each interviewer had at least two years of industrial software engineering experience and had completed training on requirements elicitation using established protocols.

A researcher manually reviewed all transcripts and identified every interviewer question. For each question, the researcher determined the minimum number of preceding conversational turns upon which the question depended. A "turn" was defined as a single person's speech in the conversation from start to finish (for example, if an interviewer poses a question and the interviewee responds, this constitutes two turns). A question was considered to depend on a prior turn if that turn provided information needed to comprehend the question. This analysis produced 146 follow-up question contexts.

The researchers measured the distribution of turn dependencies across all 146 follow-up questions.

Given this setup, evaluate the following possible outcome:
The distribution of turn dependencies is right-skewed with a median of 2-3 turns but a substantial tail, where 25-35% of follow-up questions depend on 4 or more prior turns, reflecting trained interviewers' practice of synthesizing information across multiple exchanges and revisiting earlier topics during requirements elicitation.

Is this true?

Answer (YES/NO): NO